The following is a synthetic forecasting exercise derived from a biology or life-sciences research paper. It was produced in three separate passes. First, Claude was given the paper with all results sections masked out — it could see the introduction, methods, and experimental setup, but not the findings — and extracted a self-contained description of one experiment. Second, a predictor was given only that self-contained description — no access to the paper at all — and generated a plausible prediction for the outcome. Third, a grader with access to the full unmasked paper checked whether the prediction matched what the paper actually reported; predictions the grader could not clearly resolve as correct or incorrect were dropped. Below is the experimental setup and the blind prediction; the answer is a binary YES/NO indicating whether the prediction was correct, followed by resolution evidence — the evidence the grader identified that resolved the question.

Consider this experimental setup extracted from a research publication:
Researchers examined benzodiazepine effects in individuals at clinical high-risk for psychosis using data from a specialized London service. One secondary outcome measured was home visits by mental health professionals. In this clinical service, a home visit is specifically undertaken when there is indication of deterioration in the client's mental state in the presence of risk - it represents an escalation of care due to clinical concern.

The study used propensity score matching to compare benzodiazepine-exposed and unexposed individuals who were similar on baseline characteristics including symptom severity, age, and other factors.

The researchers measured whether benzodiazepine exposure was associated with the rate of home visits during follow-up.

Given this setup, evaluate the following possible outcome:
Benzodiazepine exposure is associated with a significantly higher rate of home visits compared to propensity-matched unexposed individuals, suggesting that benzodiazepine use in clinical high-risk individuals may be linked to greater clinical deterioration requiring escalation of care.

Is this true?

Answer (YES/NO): NO